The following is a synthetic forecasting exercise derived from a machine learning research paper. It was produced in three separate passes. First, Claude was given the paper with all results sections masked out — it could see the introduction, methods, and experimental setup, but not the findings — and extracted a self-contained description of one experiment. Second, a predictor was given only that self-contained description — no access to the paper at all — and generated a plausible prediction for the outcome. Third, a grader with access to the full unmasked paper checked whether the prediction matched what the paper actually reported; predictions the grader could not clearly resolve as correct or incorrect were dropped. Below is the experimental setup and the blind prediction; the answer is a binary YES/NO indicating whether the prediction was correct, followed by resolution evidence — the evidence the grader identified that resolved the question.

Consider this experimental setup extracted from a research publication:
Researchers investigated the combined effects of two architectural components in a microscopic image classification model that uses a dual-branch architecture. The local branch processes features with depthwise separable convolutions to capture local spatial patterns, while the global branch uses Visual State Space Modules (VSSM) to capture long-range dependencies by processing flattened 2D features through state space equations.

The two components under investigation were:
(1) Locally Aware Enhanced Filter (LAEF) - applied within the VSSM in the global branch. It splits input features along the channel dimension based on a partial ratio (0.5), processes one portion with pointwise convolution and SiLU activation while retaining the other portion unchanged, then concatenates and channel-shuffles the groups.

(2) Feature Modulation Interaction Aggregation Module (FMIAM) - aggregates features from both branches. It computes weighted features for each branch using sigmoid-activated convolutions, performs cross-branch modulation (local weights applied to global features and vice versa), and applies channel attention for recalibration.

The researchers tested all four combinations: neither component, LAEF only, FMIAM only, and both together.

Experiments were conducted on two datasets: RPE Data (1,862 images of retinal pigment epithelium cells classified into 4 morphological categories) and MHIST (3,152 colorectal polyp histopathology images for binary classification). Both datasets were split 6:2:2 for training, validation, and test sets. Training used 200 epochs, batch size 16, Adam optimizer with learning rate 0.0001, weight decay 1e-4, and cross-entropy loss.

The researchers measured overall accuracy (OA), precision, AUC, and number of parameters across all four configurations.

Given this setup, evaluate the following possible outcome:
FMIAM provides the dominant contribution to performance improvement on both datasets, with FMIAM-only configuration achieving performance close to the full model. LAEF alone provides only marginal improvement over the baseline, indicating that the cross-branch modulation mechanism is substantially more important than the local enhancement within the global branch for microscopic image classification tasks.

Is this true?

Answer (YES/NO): NO